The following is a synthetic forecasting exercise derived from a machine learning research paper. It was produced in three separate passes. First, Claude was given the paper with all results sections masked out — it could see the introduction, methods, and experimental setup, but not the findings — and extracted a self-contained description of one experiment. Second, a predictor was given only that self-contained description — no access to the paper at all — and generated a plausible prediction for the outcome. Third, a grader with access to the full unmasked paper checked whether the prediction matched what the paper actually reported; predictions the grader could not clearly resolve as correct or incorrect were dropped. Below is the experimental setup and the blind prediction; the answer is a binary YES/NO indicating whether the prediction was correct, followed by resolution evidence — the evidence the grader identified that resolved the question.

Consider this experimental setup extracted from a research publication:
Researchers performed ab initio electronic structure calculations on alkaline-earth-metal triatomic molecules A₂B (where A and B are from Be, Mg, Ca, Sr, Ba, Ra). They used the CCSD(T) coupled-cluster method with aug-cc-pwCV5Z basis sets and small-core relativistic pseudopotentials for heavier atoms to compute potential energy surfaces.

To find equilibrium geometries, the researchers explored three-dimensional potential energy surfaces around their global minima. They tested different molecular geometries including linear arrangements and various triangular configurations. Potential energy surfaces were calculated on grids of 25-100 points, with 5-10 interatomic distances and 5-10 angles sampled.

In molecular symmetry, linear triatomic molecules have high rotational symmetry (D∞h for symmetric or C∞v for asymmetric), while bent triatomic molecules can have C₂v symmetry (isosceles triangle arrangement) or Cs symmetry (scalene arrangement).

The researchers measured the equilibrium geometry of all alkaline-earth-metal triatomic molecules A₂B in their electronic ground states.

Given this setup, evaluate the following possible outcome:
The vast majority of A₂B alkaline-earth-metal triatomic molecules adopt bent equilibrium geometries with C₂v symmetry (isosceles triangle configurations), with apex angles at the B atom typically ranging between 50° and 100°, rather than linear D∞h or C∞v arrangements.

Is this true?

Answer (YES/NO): NO